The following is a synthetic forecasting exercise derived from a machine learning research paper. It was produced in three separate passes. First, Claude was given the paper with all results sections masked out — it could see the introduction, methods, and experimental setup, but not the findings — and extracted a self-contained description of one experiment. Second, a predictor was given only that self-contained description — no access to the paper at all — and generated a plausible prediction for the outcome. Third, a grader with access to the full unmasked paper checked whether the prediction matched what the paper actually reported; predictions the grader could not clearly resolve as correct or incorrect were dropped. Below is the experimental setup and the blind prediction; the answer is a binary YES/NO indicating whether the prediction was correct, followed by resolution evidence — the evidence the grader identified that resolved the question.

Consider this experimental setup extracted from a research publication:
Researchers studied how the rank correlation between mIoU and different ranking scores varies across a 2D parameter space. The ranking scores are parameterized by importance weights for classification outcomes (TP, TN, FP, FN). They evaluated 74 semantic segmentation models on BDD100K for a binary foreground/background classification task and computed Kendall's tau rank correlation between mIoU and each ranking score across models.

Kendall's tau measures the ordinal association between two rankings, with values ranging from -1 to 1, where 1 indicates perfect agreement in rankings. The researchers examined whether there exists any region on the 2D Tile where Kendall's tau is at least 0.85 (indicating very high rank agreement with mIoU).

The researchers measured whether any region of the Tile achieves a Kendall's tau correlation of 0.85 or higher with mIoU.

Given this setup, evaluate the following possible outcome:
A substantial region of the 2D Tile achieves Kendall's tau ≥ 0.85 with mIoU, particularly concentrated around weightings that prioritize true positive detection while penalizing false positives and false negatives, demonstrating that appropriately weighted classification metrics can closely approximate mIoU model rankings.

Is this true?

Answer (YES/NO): NO